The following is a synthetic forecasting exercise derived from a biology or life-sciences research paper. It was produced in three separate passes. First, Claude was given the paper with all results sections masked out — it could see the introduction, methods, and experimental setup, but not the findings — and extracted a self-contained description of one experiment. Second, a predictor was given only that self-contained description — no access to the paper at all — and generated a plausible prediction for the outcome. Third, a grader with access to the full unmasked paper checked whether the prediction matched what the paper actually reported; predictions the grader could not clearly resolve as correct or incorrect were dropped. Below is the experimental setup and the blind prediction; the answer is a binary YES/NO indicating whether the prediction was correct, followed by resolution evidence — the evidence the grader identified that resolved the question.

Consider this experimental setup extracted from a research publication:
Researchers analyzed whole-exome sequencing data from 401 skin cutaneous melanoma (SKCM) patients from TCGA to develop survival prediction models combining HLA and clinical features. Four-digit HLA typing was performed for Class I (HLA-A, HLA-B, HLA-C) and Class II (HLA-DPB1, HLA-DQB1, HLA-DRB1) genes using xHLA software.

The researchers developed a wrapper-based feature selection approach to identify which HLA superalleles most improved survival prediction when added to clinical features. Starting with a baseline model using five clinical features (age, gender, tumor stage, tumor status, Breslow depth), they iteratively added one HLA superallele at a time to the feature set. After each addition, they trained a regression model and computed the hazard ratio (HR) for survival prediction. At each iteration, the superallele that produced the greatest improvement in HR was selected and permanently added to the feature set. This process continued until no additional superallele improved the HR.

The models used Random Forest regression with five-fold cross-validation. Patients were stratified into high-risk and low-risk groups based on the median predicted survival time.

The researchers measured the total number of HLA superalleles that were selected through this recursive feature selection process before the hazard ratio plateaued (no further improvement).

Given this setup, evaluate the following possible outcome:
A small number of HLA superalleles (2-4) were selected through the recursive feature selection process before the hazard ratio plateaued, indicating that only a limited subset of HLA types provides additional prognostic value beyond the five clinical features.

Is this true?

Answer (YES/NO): NO